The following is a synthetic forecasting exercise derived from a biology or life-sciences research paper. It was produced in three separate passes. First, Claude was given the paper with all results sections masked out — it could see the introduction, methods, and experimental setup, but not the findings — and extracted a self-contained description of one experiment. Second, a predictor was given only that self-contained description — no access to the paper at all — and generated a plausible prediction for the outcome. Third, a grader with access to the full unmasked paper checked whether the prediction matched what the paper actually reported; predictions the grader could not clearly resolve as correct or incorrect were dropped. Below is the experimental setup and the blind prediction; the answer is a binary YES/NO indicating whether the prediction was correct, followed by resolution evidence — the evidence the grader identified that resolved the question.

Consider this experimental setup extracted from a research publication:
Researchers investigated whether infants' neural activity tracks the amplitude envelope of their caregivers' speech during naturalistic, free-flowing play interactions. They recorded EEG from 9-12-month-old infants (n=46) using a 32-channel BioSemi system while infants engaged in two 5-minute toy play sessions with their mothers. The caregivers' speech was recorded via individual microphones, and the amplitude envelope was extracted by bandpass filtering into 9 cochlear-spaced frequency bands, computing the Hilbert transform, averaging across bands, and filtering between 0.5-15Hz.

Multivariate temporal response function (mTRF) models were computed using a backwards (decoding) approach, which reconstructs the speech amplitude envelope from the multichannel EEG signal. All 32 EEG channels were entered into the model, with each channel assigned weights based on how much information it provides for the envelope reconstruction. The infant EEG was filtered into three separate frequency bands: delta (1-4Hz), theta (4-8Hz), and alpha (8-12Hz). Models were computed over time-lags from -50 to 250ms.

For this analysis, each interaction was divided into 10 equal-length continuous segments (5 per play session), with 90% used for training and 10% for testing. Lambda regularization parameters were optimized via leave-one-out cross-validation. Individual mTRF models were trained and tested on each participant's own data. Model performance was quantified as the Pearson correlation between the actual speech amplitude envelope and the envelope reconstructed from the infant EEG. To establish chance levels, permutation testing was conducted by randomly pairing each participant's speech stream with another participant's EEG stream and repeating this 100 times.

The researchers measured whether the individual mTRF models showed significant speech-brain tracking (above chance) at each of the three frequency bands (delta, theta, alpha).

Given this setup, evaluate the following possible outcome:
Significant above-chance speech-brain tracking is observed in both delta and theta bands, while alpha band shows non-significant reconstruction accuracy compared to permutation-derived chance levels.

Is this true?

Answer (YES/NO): NO